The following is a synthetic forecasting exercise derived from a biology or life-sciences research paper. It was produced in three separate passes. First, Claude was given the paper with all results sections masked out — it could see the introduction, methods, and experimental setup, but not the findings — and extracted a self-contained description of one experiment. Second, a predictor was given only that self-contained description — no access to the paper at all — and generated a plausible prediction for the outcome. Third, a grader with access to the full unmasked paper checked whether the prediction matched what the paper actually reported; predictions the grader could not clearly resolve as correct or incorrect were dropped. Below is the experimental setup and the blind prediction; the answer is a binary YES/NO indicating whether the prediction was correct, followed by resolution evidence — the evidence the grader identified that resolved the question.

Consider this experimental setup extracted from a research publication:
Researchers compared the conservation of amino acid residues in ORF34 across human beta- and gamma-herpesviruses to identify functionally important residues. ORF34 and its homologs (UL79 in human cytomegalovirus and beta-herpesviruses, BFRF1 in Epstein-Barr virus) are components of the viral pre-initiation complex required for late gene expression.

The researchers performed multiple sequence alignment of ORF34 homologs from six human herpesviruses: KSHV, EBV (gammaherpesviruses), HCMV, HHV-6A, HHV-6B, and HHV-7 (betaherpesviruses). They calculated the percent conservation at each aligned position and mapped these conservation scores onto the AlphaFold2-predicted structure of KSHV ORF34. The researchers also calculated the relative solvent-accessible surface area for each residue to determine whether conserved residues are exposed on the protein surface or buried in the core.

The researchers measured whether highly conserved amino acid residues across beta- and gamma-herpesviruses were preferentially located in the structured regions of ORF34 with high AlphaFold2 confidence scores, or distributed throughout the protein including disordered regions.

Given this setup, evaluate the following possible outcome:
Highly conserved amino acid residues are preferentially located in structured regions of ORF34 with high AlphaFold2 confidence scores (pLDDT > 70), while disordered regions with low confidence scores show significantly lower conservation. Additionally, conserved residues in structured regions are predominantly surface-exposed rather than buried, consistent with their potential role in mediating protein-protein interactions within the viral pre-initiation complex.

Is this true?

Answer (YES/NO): NO